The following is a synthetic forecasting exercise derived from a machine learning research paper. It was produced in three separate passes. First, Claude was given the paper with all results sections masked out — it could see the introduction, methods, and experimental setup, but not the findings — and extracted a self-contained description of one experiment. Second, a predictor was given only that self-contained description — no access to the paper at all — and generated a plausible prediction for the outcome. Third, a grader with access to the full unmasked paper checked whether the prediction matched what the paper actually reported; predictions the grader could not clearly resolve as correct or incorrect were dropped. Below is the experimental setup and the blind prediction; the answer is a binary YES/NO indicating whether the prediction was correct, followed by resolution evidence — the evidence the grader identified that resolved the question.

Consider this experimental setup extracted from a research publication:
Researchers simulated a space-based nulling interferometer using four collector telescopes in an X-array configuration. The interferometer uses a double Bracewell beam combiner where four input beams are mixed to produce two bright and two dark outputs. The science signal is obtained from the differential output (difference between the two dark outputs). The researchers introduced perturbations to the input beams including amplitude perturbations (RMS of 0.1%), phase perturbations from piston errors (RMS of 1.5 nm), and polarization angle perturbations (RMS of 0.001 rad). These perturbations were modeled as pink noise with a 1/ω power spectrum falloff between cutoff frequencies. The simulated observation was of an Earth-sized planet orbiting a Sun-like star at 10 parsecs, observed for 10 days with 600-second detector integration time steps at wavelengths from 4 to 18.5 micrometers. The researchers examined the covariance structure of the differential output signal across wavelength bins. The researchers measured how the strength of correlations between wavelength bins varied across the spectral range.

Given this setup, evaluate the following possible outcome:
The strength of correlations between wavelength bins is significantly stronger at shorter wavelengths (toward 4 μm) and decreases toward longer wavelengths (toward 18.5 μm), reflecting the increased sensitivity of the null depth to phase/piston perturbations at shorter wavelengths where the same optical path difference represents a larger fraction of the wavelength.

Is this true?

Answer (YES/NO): YES